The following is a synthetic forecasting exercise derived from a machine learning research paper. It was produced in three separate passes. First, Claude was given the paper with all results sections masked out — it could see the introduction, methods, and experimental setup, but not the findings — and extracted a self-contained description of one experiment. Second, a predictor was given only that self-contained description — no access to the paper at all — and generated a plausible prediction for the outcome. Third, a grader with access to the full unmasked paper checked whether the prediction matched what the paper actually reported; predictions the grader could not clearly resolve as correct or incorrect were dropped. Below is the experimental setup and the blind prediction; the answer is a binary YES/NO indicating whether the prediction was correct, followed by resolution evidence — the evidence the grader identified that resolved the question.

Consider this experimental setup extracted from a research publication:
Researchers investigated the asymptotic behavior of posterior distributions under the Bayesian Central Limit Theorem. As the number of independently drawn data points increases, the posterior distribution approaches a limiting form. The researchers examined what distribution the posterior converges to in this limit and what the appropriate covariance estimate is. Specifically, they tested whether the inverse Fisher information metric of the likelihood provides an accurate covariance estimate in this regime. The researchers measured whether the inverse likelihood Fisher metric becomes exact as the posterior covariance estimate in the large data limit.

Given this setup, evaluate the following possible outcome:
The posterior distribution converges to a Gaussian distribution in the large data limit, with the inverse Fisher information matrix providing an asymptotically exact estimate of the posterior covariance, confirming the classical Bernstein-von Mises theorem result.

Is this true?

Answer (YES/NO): YES